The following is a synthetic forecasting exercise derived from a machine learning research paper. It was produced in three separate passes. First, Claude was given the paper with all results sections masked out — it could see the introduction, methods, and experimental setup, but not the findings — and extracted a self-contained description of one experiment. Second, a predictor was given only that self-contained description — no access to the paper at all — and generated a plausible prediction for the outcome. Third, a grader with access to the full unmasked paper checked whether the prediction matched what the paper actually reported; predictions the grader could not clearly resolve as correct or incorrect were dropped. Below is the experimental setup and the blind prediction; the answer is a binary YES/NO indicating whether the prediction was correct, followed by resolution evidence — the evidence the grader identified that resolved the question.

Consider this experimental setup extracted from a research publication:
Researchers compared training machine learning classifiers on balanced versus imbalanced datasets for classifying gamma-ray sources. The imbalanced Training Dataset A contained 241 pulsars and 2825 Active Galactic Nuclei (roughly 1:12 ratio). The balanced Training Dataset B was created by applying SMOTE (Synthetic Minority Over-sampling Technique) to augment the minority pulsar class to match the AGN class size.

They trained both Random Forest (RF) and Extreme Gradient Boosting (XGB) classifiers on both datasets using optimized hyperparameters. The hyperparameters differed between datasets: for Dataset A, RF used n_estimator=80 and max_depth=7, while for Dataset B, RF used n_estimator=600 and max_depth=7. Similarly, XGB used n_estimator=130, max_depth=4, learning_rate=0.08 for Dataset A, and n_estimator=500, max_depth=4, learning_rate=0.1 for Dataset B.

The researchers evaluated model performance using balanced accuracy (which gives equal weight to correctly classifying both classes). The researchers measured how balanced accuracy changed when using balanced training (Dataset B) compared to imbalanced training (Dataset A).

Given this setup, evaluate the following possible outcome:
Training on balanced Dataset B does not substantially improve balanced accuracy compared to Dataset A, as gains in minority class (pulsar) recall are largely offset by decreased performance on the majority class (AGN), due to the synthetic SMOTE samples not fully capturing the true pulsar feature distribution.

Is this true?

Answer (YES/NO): NO